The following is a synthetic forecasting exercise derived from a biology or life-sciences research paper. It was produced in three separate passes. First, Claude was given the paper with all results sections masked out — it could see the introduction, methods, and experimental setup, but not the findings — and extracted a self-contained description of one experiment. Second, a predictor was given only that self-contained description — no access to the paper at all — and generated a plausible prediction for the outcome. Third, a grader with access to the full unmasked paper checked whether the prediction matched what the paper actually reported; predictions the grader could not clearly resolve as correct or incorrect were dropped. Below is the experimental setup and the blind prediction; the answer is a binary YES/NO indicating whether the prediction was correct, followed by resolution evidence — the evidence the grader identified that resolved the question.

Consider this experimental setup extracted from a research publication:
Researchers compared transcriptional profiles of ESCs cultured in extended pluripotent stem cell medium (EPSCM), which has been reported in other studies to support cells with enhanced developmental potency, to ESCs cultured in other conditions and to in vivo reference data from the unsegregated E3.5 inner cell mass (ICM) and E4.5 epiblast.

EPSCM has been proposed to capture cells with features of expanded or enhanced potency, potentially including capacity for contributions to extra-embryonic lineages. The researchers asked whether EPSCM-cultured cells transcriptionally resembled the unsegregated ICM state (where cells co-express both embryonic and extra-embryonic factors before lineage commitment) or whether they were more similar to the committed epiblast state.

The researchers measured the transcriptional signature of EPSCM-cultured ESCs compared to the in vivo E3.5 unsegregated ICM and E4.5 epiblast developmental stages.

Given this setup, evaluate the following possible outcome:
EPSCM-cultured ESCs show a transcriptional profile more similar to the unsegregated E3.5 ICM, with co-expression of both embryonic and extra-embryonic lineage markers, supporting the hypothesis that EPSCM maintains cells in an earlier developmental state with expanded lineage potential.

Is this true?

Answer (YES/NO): NO